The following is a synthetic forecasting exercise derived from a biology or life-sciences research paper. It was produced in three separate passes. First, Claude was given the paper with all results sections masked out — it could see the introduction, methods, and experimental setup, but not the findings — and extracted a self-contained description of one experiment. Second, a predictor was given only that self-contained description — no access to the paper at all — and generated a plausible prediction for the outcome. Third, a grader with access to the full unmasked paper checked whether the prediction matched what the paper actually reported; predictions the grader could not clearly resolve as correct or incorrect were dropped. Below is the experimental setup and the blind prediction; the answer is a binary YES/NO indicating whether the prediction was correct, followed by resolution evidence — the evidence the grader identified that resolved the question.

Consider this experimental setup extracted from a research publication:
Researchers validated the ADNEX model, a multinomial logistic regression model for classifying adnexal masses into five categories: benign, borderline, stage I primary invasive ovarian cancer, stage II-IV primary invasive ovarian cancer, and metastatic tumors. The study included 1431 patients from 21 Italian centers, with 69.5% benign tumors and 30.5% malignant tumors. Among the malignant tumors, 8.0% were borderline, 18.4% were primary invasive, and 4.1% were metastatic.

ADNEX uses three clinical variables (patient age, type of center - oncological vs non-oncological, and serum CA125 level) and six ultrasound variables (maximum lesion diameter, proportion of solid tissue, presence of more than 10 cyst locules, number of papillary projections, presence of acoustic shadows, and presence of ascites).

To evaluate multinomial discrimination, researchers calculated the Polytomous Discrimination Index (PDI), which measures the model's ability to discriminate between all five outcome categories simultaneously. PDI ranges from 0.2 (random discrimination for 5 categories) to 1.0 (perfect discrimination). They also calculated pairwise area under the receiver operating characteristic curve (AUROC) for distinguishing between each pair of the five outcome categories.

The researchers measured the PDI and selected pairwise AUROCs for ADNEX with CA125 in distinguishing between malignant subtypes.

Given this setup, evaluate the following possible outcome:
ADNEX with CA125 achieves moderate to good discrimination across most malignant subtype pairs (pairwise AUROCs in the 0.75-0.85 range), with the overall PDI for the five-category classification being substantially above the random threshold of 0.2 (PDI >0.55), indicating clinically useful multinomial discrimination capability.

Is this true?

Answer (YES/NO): NO